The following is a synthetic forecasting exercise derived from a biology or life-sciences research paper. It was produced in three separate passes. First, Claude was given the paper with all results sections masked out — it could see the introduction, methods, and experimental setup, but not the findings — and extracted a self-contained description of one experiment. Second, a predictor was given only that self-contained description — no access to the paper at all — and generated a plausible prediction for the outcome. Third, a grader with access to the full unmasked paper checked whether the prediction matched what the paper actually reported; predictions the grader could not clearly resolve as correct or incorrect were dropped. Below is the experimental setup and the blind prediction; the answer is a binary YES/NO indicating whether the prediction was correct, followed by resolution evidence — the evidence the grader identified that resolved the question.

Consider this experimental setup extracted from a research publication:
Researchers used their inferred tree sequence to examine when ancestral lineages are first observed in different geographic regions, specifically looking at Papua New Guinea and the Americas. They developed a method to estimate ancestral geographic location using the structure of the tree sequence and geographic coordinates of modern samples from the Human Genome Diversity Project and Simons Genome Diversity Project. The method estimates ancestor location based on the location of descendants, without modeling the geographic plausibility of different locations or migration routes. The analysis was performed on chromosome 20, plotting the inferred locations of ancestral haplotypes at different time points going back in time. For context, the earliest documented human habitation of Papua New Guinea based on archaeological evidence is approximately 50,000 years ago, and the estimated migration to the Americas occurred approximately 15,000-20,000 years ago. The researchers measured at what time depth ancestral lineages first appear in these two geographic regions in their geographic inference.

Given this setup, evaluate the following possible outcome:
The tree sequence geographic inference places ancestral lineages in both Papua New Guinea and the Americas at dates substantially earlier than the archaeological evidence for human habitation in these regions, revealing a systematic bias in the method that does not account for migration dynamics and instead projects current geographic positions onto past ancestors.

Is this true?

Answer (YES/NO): YES